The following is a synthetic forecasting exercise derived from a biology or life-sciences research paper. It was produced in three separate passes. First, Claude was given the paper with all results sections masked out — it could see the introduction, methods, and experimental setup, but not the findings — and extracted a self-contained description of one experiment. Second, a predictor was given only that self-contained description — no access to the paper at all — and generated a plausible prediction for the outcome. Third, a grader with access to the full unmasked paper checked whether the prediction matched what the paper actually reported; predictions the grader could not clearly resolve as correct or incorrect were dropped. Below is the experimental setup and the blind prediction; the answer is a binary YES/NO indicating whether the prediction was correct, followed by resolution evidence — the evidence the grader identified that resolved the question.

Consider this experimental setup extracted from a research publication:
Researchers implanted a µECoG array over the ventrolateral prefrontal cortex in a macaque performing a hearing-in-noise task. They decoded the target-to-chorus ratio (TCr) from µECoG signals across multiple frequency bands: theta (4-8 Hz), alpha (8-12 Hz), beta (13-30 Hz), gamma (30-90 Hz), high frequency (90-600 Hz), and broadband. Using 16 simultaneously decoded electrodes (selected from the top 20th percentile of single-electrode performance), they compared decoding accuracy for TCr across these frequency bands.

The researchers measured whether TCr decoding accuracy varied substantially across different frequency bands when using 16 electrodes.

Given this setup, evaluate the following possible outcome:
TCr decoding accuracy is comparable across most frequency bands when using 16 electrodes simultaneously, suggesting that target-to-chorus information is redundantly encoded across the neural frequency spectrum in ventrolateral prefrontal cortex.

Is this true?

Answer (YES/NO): YES